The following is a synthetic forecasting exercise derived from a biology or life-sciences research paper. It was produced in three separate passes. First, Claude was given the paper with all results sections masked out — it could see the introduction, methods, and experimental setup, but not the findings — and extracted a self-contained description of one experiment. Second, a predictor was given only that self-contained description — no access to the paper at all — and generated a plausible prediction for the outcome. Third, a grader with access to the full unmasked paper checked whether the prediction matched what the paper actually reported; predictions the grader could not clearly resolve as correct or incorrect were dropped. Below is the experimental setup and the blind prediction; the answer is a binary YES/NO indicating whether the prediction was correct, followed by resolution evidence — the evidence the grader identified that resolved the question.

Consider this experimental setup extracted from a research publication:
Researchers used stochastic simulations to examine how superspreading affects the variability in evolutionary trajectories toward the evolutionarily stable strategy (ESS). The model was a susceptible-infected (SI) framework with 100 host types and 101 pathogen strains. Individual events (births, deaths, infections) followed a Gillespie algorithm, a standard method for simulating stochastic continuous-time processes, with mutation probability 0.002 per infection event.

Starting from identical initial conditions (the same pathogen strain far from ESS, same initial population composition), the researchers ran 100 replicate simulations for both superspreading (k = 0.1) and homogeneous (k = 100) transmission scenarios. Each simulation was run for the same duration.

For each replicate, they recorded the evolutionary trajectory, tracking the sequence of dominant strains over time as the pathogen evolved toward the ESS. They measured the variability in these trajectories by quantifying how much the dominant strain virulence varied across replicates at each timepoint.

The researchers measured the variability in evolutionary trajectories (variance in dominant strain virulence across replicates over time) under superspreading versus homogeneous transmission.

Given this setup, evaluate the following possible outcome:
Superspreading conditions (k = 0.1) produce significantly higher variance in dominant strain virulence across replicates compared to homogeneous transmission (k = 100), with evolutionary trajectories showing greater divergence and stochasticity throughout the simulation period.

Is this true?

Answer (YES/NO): YES